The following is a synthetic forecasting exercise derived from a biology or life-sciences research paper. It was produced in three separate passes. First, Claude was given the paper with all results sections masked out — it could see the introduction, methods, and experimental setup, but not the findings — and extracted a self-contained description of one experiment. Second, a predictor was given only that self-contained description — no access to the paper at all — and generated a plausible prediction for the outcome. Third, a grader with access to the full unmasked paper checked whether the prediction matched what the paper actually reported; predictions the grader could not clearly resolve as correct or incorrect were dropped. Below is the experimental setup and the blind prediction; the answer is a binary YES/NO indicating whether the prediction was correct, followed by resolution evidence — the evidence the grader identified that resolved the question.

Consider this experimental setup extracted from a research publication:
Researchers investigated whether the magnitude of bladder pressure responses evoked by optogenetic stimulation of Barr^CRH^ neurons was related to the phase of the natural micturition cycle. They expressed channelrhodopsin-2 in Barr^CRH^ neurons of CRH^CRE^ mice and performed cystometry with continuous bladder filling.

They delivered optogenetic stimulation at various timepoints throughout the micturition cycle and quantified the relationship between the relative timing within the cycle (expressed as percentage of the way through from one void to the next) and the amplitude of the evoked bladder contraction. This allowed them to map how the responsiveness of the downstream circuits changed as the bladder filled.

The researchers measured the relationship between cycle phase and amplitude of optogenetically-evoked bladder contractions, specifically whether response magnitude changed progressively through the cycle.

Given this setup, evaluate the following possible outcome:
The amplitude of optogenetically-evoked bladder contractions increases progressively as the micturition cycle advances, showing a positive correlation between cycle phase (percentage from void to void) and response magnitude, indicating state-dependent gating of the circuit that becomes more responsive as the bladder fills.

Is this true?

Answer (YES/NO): YES